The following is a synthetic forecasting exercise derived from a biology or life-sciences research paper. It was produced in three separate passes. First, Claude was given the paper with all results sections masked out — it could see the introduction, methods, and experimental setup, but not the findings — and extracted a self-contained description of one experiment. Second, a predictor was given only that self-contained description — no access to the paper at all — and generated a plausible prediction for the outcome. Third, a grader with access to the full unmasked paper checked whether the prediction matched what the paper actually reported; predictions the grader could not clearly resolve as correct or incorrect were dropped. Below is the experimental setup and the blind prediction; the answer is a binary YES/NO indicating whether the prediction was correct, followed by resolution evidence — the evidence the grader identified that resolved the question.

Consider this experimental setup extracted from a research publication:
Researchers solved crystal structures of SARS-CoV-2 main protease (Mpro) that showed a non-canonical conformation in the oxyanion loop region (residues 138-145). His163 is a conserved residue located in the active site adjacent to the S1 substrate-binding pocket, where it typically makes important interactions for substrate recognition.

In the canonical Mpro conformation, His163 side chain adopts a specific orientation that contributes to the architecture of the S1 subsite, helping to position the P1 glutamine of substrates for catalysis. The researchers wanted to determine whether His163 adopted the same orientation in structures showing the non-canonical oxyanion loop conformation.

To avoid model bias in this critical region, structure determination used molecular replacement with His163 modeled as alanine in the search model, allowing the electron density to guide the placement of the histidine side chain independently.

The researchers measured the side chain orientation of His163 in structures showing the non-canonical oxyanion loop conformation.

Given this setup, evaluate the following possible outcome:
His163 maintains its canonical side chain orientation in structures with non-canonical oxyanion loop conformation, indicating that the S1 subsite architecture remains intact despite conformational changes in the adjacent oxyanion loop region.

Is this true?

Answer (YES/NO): NO